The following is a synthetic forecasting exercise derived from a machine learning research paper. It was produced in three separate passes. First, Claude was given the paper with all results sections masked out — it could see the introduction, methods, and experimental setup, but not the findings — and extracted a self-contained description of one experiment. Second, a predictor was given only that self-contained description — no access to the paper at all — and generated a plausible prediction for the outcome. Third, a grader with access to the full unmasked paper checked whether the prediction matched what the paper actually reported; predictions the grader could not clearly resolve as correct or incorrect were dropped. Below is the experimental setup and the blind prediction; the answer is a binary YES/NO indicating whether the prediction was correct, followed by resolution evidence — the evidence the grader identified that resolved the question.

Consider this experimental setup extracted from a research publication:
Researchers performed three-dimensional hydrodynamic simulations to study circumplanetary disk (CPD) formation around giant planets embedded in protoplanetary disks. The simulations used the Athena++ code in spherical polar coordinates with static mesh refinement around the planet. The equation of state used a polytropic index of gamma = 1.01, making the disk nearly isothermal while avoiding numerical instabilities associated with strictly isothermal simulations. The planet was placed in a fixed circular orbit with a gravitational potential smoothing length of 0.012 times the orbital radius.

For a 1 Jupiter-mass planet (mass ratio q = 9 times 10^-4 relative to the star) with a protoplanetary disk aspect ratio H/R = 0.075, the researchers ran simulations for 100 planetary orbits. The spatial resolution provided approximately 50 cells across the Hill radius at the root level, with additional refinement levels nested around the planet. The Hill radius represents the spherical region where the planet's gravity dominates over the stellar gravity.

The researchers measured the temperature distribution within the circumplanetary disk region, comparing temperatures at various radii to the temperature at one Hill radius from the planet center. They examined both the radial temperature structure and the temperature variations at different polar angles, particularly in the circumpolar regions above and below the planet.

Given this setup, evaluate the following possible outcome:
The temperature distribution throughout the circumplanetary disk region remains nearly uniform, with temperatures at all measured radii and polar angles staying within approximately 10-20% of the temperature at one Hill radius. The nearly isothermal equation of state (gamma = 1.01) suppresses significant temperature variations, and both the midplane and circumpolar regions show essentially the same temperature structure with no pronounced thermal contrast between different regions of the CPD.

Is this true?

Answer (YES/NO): NO